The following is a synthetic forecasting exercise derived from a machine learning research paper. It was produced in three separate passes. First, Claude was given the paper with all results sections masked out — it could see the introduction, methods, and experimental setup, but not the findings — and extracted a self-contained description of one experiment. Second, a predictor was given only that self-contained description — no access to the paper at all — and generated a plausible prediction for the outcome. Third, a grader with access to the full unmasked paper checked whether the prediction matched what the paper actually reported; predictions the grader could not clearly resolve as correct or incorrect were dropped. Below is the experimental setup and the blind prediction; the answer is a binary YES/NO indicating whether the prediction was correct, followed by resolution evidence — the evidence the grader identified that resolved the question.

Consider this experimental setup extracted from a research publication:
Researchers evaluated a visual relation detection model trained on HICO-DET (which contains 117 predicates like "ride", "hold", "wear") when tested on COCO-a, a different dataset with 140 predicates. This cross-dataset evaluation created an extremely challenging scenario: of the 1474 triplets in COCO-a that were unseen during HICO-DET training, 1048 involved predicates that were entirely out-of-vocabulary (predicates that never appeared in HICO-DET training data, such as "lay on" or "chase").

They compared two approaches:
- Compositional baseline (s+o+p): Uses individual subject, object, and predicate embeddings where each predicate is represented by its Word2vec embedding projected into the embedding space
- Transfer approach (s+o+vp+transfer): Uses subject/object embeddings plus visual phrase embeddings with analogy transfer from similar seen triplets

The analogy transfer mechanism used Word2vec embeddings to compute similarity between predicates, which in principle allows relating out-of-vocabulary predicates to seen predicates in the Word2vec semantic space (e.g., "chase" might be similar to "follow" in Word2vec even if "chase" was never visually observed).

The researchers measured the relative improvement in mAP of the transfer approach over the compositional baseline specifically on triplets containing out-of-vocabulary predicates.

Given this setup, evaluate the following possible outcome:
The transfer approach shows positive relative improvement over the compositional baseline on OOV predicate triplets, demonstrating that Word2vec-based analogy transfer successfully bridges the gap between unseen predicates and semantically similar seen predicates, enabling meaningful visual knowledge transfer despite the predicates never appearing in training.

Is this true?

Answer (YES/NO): YES